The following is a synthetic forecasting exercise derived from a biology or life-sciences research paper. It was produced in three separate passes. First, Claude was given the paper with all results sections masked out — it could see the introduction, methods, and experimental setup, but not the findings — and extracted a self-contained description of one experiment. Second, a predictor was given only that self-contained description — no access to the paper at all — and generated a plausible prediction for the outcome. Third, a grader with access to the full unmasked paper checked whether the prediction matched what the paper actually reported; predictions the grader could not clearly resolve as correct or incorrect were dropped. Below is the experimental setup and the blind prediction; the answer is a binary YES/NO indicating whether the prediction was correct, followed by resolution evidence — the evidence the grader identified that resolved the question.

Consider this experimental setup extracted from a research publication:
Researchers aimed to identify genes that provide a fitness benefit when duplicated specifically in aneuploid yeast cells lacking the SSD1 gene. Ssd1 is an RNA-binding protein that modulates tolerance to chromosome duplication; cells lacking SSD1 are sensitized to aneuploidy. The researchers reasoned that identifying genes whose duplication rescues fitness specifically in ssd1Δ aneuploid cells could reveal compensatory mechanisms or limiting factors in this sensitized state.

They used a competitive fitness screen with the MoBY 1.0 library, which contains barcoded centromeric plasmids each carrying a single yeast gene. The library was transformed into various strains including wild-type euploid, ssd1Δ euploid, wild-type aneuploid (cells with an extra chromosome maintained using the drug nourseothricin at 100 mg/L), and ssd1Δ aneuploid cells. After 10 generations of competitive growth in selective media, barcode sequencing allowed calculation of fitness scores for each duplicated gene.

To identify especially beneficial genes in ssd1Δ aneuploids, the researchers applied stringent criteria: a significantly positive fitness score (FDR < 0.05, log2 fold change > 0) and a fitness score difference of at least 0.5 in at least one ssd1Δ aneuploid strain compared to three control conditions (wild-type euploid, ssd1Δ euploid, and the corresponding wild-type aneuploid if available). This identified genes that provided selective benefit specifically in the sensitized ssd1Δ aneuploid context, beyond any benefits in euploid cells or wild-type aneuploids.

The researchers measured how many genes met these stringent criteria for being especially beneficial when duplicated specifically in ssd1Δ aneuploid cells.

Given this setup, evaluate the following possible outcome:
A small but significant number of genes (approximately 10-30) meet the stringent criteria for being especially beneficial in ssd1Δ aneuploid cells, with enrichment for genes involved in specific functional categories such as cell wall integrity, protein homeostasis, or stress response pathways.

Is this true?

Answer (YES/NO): NO